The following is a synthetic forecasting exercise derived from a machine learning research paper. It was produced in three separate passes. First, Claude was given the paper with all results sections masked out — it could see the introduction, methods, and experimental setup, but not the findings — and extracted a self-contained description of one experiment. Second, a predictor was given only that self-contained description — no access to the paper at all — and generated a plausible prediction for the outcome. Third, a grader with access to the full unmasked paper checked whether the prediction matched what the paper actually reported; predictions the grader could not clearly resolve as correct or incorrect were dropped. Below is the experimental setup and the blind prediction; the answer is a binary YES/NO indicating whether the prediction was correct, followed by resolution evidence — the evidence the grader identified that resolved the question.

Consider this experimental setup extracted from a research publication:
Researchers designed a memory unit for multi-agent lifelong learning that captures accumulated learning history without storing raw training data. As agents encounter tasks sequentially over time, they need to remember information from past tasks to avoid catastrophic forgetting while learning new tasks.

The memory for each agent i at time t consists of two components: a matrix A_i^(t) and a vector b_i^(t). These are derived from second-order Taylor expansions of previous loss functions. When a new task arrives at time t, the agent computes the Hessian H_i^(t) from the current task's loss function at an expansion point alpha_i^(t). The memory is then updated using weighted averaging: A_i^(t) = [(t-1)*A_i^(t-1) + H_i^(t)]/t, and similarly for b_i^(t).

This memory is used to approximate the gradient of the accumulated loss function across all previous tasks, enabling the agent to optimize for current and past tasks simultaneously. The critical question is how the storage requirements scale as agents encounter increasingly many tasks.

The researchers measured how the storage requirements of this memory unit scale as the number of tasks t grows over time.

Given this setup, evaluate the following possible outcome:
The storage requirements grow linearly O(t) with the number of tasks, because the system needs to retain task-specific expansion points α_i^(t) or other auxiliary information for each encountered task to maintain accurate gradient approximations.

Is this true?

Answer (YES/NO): NO